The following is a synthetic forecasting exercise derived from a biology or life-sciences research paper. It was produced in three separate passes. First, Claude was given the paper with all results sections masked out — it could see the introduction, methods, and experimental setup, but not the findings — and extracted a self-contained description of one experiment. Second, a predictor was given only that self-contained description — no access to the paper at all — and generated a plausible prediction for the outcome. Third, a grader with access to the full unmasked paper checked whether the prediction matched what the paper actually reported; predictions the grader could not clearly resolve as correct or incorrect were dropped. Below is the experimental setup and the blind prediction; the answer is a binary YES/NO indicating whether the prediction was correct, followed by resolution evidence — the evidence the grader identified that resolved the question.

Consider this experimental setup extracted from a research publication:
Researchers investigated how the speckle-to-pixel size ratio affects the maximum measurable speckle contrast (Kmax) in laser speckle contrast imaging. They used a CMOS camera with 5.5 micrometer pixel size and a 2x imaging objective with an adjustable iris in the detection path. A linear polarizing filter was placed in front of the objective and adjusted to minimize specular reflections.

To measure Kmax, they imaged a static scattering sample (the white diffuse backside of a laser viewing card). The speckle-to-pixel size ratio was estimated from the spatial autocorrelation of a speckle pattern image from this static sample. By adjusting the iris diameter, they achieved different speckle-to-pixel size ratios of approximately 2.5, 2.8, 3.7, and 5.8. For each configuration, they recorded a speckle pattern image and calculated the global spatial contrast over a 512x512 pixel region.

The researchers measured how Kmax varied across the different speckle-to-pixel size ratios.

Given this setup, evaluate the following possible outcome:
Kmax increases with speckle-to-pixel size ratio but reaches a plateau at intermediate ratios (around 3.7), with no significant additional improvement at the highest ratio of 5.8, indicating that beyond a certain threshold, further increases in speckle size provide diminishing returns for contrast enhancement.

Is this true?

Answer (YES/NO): YES